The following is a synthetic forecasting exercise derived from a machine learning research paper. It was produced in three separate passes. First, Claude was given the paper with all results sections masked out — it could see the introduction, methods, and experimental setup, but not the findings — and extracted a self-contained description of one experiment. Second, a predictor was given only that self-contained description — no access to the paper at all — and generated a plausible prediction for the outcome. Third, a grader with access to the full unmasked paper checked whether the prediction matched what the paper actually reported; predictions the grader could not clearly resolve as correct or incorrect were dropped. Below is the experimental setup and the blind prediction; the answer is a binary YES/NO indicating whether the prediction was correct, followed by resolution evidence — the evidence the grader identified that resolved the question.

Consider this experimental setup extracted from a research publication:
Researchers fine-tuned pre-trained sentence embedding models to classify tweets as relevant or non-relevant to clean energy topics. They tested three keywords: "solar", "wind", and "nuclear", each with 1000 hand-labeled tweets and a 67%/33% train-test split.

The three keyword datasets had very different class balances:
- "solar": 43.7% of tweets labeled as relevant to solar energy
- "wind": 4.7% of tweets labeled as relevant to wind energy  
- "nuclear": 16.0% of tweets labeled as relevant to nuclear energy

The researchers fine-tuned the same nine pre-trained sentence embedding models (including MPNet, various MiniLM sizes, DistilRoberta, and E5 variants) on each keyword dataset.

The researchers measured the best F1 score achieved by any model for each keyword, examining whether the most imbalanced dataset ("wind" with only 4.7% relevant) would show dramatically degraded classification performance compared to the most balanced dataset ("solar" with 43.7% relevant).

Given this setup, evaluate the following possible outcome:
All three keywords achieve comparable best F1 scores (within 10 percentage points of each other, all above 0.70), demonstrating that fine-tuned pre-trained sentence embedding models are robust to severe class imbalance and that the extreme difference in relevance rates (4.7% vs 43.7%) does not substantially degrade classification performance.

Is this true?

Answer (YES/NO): YES